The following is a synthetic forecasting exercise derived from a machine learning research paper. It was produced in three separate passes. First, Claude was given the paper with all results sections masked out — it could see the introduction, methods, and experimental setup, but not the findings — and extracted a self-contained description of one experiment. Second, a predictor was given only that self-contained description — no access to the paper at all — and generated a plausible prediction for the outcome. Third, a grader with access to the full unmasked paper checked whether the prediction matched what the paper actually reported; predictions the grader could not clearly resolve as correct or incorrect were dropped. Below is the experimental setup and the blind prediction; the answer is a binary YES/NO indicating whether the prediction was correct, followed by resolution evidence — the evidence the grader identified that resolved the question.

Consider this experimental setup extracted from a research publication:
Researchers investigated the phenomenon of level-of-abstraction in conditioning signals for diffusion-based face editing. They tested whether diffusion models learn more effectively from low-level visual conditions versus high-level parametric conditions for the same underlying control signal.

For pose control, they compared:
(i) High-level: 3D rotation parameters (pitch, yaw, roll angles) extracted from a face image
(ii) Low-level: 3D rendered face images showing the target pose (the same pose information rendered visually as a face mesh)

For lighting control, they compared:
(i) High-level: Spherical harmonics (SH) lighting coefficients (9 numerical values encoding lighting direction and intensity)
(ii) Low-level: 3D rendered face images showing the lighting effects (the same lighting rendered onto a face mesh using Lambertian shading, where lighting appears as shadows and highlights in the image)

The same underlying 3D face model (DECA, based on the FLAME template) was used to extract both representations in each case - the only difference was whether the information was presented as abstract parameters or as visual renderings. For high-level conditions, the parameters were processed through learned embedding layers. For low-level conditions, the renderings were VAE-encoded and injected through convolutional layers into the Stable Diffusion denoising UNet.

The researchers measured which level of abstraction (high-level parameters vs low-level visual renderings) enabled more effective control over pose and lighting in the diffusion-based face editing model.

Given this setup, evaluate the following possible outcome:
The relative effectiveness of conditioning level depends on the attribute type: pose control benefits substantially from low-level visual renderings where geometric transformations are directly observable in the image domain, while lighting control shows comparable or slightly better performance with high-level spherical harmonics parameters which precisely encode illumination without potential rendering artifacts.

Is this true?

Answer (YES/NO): NO